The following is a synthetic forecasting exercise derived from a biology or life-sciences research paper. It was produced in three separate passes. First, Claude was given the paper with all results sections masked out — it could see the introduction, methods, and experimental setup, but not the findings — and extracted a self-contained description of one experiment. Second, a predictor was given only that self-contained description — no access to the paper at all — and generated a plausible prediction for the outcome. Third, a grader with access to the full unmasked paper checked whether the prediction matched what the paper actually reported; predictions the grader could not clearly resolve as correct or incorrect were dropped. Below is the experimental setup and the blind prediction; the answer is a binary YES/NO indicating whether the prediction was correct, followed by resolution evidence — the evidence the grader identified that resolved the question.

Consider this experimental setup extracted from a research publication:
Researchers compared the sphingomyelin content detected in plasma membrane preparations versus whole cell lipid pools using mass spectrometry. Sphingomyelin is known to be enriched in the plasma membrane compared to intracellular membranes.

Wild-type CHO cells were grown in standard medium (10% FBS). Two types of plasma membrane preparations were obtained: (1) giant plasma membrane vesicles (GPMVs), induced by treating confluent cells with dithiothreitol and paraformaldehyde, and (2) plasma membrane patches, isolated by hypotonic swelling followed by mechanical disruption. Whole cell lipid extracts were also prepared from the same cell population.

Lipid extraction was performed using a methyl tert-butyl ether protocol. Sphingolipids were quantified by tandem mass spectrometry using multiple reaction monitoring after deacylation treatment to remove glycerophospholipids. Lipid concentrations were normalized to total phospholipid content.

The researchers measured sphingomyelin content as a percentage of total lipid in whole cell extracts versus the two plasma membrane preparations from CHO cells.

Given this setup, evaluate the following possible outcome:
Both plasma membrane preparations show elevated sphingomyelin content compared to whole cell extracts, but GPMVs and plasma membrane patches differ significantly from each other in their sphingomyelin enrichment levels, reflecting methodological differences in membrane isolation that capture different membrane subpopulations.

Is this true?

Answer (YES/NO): NO